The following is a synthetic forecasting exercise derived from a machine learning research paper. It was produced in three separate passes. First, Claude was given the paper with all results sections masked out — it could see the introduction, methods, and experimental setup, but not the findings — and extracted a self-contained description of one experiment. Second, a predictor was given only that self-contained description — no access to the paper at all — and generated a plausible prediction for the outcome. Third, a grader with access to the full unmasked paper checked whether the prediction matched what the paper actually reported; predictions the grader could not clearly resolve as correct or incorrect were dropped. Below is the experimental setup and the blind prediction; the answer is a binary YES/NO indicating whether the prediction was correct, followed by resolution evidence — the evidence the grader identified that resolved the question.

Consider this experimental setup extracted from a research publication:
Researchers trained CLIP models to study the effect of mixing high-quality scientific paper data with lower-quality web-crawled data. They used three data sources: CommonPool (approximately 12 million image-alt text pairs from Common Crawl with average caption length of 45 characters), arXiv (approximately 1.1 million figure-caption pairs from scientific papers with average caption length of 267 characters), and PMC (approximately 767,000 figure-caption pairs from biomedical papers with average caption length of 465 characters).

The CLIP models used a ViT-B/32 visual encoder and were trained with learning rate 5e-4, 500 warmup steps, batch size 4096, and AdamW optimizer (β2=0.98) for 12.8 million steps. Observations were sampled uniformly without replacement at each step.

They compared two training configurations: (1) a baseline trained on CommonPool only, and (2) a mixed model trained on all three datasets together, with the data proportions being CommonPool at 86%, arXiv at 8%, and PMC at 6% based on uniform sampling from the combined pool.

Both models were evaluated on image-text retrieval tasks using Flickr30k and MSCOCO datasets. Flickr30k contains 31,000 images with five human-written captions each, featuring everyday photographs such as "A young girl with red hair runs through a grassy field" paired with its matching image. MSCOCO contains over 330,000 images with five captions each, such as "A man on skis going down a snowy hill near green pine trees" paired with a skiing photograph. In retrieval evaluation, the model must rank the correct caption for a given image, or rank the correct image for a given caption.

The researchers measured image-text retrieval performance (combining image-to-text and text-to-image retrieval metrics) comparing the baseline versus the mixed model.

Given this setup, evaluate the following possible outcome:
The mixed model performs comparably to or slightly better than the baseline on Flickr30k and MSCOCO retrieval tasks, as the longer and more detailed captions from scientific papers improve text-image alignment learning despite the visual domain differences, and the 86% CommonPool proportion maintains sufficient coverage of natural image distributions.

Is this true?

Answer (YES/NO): NO